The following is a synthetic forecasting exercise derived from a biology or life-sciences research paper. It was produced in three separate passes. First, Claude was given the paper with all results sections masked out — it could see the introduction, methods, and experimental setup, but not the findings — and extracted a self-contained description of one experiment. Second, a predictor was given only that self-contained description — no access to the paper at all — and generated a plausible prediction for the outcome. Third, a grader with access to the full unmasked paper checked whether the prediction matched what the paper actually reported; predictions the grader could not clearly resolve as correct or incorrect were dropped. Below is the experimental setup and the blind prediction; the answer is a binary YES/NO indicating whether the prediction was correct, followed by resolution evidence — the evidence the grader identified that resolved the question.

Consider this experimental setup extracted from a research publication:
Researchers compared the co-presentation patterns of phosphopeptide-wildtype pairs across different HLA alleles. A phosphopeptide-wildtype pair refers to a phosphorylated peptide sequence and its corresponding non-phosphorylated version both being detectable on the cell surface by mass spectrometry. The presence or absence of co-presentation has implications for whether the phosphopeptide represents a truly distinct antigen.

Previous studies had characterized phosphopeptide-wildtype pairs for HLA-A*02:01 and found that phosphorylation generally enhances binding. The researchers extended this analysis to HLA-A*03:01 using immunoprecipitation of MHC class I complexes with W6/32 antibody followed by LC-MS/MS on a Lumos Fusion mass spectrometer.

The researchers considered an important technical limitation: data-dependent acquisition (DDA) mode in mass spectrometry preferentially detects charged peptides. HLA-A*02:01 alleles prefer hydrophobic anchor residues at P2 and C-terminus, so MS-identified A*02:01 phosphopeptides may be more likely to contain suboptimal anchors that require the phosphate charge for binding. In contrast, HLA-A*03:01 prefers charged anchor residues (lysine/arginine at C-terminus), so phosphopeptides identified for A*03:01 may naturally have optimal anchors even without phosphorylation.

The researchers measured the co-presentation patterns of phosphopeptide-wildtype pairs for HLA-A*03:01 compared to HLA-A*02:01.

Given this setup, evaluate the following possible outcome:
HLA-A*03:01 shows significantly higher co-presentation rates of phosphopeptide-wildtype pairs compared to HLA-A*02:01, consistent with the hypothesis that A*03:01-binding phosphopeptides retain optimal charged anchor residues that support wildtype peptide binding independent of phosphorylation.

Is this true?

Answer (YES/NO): YES